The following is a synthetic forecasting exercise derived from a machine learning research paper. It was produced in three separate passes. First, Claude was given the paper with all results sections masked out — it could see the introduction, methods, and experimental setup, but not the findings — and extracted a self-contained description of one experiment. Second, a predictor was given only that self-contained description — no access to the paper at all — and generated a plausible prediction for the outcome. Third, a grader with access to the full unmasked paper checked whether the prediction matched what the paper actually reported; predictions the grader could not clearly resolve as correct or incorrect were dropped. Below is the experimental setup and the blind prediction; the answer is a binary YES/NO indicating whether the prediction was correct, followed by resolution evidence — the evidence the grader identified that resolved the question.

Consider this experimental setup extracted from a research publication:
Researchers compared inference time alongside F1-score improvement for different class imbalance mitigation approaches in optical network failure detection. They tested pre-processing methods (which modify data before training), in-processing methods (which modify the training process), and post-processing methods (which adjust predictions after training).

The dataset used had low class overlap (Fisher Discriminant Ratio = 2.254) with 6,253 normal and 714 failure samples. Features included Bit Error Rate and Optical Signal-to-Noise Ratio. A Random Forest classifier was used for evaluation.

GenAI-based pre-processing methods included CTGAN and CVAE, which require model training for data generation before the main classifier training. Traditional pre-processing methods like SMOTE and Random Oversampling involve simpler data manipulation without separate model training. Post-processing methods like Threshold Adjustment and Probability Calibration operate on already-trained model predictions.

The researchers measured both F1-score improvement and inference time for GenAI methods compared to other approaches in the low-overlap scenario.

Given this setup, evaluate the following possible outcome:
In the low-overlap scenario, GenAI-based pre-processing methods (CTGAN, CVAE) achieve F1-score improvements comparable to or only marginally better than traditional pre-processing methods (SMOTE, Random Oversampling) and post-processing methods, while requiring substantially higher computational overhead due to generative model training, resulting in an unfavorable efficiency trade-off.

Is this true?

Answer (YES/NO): NO